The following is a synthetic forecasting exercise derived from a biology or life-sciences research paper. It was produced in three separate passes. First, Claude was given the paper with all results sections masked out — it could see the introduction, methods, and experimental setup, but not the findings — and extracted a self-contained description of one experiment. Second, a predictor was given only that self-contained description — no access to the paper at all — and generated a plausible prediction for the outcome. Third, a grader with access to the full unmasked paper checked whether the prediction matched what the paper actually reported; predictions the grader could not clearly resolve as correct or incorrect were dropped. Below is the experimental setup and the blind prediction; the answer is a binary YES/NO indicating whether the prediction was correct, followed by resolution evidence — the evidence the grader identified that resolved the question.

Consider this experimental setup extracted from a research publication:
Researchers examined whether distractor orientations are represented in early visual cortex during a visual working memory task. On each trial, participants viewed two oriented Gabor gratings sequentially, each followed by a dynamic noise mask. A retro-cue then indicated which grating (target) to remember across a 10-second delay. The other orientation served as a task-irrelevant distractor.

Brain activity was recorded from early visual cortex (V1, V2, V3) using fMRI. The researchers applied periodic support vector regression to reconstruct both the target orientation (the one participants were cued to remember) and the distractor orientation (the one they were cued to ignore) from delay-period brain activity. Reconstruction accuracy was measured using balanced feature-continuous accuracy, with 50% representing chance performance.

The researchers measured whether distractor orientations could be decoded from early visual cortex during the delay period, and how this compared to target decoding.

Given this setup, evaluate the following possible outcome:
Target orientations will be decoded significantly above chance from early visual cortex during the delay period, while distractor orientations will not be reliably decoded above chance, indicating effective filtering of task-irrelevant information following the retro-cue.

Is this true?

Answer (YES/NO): YES